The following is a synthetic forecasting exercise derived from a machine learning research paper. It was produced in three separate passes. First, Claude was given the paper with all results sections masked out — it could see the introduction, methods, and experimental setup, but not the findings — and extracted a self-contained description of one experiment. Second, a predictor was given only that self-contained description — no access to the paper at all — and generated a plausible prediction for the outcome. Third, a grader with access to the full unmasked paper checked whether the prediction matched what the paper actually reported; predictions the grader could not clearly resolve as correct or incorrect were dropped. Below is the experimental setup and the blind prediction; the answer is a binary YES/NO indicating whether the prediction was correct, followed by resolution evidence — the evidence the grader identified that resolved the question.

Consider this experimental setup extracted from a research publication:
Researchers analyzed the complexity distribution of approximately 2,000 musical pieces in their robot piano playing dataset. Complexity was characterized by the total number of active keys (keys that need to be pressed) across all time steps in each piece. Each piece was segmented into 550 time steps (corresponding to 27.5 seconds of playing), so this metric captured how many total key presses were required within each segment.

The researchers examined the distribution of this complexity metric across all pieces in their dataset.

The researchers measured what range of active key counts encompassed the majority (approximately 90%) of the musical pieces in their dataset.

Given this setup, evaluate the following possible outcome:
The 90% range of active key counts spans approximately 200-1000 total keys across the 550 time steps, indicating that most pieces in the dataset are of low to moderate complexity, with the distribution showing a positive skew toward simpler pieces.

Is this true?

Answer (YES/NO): NO